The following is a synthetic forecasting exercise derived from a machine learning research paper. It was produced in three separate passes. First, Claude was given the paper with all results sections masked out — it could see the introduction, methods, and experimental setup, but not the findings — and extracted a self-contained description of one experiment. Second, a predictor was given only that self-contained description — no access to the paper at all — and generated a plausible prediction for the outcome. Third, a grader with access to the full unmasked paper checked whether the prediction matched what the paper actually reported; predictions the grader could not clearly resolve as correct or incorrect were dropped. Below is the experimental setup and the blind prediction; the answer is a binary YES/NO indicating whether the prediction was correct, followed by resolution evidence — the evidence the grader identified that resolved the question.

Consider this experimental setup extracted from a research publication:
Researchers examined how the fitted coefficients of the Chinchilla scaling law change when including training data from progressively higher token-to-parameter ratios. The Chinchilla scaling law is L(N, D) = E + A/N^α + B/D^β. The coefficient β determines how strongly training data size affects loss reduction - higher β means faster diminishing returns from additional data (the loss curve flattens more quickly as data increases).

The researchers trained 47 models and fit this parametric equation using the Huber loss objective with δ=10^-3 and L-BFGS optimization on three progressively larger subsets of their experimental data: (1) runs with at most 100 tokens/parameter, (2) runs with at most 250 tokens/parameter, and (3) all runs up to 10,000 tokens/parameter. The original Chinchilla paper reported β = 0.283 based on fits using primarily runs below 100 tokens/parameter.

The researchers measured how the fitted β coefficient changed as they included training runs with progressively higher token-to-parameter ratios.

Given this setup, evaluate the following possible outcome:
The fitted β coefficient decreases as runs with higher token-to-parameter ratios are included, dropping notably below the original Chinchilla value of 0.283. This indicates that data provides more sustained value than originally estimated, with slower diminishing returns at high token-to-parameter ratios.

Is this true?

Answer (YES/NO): NO